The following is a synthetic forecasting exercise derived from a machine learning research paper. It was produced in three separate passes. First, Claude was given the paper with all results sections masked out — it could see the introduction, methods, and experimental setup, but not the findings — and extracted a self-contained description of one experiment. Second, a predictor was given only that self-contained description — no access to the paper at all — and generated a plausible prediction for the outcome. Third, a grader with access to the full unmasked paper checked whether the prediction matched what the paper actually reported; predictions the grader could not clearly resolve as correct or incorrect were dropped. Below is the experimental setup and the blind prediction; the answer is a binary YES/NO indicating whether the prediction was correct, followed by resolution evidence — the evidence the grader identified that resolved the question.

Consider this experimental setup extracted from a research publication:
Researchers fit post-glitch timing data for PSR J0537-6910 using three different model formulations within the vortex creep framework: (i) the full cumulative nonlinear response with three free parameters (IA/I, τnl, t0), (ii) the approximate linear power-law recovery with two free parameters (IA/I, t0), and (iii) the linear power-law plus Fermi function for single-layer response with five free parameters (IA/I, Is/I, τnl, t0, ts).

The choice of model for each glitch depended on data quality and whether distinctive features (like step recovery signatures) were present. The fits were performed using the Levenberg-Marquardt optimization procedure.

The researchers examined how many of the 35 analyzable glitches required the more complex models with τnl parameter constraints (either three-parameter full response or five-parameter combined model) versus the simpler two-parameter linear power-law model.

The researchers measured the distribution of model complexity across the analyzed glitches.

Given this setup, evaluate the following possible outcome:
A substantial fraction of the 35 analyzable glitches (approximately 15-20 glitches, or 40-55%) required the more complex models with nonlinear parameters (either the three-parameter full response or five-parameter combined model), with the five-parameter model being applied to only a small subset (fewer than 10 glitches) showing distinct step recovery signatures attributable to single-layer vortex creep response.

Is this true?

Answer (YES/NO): NO